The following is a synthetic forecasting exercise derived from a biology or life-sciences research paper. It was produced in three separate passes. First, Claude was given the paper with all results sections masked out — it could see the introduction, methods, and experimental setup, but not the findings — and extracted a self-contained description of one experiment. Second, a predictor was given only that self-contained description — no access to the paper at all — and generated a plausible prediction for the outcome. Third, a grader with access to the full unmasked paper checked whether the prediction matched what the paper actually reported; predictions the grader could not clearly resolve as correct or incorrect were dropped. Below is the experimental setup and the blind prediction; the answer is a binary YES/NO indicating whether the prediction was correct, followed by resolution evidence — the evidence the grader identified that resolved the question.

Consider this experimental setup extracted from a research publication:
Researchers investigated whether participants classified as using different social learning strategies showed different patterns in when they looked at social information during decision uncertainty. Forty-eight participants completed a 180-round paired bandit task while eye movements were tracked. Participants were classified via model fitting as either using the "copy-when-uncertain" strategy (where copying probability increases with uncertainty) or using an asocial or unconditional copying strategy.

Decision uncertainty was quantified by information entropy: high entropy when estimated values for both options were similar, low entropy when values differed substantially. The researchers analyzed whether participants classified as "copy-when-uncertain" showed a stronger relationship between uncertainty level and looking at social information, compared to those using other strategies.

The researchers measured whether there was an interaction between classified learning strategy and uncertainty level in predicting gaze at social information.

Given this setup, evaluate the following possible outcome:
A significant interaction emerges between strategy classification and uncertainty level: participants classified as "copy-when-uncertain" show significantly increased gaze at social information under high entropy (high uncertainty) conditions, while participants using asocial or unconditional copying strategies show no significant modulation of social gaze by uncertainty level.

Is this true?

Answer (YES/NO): NO